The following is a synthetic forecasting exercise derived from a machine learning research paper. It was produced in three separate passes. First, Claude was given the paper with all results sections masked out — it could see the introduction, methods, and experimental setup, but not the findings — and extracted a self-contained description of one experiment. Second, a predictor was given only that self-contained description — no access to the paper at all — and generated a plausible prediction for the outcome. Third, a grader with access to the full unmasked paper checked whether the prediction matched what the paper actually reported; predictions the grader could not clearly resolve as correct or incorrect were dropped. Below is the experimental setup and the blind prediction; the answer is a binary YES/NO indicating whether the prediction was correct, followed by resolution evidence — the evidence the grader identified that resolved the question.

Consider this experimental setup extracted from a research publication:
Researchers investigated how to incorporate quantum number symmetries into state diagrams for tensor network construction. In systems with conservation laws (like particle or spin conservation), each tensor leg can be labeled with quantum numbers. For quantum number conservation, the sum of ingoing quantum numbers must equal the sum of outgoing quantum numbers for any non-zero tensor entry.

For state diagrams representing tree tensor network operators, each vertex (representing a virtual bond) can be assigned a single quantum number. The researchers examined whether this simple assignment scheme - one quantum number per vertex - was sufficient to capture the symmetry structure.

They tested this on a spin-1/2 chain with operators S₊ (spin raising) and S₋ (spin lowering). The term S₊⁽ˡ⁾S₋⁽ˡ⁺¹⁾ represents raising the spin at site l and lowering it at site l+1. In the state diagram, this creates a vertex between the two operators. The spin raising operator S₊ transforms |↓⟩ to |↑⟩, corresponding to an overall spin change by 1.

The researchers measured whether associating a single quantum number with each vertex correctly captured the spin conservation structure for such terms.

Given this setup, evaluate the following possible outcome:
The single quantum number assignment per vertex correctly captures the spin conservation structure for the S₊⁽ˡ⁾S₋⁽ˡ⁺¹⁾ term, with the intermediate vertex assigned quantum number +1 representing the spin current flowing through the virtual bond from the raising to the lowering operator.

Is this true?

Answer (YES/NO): YES